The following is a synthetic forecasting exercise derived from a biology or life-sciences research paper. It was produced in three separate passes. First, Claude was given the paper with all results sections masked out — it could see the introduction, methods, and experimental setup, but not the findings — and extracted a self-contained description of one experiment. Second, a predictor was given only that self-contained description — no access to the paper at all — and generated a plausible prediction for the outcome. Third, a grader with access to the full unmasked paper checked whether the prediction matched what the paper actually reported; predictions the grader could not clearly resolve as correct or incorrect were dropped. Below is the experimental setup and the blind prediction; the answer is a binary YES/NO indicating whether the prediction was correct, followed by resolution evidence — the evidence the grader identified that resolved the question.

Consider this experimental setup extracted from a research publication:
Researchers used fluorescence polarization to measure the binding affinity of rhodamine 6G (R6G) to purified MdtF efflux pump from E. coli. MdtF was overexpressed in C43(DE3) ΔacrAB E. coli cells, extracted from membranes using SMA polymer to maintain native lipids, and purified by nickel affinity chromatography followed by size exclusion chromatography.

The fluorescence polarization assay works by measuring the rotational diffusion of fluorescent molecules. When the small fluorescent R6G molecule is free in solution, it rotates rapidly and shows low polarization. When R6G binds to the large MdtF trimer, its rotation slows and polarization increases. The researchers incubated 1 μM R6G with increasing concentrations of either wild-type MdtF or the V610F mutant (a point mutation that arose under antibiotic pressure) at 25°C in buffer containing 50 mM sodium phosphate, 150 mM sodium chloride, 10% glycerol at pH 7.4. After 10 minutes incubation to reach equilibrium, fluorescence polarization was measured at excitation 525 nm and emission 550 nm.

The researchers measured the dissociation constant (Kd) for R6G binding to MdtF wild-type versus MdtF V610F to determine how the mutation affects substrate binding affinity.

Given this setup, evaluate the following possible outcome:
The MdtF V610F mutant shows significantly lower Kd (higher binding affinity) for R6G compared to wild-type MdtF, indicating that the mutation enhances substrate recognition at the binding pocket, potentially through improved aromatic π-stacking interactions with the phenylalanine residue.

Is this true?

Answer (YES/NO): NO